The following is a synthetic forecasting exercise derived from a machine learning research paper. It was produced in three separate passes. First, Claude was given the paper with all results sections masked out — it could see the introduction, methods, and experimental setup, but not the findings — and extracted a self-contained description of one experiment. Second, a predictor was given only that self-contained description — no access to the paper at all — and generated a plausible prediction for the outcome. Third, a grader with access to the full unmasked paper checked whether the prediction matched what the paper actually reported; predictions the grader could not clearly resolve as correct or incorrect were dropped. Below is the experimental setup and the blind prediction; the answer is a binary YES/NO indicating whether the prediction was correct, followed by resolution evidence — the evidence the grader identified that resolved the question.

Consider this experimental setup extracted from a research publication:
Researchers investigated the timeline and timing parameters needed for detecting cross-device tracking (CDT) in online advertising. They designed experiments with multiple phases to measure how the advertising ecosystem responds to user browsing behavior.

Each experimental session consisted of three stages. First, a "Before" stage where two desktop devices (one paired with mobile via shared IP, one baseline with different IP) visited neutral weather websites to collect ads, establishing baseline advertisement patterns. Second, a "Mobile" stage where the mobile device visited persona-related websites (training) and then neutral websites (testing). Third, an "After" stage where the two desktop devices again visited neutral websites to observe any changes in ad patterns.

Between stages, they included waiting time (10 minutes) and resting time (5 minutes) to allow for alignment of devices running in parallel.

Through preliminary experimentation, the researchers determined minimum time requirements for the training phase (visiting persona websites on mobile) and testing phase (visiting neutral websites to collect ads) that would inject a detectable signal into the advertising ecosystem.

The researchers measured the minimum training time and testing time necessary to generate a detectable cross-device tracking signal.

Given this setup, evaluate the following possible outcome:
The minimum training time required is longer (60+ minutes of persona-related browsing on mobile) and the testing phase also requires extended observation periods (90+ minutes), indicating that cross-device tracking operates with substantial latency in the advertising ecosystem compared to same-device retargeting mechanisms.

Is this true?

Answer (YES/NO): NO